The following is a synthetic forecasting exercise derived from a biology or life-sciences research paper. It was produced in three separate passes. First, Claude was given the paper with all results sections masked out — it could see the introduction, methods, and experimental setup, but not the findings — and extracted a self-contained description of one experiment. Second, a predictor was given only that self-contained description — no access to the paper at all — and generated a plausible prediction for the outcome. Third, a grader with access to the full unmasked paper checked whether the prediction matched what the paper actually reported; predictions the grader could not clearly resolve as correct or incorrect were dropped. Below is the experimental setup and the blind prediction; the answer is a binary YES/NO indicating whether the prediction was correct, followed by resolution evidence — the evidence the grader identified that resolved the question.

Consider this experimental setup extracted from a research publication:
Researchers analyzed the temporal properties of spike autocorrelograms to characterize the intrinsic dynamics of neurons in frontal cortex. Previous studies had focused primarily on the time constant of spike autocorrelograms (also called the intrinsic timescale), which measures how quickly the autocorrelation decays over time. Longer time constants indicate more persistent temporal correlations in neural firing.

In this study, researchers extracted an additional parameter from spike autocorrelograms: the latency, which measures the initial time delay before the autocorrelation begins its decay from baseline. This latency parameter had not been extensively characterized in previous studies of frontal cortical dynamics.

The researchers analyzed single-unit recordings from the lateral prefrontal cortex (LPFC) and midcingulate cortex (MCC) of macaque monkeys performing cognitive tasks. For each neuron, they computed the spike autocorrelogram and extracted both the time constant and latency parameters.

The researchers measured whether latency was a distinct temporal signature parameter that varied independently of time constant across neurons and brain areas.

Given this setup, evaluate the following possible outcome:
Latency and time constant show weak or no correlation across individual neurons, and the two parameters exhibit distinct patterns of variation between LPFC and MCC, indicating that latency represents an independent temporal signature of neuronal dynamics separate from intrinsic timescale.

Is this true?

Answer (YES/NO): YES